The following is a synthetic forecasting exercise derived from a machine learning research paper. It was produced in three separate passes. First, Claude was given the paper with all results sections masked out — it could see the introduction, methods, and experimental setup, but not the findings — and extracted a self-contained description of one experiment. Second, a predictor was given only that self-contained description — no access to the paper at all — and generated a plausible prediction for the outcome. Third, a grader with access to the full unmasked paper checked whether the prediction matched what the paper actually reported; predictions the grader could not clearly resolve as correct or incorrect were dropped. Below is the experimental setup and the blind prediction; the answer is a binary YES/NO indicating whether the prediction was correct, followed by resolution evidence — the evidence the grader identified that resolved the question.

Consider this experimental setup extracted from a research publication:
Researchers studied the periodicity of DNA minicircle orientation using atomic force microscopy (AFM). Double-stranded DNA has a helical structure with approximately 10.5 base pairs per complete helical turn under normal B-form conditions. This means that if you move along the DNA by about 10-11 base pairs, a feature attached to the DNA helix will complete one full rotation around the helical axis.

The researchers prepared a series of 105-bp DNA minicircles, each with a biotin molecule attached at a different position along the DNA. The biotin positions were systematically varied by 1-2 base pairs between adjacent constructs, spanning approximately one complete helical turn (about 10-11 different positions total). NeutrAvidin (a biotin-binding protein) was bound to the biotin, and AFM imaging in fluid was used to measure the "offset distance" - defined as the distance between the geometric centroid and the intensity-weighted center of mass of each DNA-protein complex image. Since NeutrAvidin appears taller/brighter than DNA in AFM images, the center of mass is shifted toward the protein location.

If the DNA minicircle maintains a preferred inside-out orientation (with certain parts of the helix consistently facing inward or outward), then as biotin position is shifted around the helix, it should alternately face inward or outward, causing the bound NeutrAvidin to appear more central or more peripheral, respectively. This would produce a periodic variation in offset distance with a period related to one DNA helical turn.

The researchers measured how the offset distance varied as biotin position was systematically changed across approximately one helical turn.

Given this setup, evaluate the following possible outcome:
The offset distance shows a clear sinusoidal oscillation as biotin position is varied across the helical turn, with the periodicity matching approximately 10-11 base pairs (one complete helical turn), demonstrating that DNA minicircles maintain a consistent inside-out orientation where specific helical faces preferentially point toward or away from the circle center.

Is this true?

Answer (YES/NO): YES